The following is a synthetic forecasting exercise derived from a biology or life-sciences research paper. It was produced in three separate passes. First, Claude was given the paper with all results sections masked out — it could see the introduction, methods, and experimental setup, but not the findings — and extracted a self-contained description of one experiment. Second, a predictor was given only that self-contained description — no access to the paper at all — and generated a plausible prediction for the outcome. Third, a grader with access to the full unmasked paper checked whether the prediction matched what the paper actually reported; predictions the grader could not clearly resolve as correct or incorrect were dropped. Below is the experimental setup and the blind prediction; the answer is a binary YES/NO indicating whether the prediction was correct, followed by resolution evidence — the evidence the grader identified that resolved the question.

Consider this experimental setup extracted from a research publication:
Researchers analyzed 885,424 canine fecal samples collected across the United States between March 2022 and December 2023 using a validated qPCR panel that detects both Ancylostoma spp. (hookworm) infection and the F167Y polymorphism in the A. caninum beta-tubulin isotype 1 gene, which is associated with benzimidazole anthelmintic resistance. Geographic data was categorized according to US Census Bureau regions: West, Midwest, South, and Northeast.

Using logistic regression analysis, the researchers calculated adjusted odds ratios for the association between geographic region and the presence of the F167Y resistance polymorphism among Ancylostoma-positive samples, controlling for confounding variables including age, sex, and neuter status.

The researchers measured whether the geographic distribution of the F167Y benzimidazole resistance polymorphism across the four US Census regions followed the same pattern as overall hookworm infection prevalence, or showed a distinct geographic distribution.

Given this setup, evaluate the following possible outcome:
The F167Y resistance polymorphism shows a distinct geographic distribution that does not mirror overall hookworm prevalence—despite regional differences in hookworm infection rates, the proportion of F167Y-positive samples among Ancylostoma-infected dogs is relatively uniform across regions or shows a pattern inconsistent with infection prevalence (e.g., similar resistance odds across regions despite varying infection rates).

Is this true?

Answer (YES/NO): YES